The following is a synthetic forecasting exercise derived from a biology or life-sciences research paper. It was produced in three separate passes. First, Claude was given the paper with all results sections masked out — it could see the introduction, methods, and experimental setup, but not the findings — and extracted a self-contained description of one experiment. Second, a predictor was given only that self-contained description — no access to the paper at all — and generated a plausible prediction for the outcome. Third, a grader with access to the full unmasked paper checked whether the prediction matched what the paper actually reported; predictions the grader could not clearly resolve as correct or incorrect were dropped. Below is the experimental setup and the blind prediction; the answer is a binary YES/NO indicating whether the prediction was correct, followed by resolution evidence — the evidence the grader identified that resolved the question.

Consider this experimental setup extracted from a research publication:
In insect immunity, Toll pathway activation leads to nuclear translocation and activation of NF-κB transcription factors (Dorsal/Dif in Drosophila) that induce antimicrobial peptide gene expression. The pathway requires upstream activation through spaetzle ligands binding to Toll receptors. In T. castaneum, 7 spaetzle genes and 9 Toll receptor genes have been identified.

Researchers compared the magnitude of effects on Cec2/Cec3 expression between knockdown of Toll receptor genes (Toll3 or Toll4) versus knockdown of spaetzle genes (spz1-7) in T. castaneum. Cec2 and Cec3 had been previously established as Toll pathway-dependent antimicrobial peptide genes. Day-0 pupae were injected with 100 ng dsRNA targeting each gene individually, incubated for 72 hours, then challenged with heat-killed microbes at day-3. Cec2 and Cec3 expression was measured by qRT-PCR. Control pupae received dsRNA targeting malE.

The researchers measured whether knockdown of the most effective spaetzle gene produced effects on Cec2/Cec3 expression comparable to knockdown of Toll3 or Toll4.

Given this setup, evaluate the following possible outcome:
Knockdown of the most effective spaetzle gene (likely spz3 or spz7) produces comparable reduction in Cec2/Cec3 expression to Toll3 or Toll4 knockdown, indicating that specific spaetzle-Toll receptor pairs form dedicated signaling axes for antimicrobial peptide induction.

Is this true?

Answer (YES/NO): NO